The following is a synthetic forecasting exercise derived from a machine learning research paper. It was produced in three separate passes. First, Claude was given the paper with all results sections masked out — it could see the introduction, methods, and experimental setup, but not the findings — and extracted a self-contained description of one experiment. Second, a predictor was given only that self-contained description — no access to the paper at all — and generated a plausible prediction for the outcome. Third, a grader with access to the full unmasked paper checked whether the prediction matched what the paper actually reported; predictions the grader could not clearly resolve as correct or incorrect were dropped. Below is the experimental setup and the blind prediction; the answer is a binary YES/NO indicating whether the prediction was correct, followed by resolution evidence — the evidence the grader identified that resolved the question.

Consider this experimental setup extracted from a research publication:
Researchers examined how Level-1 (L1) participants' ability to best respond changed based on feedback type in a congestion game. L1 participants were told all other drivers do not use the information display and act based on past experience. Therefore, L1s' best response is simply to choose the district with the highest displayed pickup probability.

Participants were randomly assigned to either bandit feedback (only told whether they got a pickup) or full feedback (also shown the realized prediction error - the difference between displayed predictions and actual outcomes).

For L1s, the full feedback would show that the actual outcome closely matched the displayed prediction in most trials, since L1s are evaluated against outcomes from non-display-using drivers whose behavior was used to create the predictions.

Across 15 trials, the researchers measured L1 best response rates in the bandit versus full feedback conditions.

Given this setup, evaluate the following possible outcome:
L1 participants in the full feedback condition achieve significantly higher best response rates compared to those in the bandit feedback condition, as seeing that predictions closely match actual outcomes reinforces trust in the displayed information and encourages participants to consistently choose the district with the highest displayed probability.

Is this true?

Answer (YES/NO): NO